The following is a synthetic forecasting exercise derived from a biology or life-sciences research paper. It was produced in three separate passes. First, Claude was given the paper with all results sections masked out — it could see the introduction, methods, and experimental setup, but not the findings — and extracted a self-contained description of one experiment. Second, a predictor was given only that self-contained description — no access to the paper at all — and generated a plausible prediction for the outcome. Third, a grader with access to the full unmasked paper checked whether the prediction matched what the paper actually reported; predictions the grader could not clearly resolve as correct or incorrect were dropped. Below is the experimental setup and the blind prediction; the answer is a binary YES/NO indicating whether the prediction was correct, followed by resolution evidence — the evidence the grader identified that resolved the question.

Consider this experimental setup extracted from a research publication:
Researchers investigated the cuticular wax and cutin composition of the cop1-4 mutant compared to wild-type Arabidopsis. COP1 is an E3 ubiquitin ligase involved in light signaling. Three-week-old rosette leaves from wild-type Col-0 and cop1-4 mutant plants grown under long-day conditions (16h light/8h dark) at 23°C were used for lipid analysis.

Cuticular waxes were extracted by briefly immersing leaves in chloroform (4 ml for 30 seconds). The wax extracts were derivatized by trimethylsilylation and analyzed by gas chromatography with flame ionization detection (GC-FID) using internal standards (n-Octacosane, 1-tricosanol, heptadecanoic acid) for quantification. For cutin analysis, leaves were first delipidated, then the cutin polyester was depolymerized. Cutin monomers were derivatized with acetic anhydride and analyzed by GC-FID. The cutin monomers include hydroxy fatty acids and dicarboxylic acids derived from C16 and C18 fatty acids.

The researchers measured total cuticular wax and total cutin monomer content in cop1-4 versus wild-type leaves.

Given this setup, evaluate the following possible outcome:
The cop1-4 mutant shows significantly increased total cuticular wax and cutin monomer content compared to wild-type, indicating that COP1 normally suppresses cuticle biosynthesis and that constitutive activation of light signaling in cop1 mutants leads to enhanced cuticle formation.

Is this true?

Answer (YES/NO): NO